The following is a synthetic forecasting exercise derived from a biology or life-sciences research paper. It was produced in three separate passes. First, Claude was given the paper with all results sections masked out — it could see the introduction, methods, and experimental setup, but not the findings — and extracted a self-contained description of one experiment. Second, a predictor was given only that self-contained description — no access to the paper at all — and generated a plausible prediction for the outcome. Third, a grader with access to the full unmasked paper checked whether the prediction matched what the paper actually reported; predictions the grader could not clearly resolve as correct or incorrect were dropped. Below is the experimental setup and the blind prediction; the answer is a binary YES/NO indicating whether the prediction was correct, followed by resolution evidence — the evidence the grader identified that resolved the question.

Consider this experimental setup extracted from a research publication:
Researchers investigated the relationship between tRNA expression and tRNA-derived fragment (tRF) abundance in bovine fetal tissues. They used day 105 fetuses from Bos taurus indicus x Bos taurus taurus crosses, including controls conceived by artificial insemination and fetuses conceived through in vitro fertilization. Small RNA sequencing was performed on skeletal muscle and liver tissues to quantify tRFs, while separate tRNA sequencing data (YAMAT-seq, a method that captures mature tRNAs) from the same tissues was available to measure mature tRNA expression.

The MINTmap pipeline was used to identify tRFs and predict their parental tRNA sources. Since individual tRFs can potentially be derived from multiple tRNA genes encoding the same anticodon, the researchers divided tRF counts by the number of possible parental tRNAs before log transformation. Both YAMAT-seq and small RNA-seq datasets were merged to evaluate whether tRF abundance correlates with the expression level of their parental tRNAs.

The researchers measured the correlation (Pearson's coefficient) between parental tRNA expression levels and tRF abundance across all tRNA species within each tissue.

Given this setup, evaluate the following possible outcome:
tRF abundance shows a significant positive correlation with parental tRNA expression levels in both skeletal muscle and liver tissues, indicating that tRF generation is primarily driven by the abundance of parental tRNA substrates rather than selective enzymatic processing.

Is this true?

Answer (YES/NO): NO